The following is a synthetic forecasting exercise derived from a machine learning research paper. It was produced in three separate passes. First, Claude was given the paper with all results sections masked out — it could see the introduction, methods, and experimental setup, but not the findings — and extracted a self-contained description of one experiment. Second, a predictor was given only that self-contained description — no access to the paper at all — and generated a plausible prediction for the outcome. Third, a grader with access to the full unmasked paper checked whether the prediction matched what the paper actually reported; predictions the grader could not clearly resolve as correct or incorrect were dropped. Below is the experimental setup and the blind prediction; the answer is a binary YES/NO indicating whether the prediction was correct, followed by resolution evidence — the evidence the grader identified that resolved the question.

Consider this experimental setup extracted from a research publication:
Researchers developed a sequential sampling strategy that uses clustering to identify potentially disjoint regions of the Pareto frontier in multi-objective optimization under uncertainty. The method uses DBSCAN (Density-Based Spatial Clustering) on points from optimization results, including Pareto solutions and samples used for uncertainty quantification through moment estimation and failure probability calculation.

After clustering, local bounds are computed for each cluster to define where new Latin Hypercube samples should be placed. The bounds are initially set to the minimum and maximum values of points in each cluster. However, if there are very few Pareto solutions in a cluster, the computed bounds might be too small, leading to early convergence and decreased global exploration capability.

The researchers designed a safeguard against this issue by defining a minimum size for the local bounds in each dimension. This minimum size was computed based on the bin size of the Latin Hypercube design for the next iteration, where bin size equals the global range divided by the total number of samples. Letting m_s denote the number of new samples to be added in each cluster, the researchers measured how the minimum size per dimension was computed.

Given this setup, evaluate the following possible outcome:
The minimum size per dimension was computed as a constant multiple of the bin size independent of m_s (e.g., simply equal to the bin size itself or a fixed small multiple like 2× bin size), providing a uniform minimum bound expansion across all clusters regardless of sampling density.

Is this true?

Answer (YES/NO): NO